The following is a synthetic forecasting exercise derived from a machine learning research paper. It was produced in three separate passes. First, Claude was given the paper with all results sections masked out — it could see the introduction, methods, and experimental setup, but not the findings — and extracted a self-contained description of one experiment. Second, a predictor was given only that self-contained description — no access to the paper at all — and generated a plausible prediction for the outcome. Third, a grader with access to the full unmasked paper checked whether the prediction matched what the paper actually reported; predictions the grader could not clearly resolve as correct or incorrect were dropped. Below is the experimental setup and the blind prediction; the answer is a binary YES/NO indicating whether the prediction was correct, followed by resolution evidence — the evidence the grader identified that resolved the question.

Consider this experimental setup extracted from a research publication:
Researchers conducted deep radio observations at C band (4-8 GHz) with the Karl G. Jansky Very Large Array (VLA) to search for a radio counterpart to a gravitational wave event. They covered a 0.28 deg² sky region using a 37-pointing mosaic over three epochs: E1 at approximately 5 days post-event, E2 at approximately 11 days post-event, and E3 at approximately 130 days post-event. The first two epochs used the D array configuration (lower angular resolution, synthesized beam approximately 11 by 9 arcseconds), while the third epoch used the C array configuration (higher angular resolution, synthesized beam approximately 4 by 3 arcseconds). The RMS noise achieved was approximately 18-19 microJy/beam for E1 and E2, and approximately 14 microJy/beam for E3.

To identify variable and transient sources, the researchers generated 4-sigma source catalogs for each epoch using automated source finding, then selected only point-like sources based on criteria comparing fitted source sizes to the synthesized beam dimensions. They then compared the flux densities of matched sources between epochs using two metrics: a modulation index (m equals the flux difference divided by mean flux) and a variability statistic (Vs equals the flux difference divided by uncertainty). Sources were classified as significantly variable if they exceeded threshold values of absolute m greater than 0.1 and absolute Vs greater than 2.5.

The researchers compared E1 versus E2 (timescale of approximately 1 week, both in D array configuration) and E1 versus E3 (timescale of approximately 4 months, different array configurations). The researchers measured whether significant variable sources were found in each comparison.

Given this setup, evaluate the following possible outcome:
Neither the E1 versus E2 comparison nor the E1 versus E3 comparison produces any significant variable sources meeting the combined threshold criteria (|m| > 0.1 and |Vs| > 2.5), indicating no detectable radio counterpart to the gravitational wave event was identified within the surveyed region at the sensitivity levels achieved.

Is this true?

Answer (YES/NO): NO